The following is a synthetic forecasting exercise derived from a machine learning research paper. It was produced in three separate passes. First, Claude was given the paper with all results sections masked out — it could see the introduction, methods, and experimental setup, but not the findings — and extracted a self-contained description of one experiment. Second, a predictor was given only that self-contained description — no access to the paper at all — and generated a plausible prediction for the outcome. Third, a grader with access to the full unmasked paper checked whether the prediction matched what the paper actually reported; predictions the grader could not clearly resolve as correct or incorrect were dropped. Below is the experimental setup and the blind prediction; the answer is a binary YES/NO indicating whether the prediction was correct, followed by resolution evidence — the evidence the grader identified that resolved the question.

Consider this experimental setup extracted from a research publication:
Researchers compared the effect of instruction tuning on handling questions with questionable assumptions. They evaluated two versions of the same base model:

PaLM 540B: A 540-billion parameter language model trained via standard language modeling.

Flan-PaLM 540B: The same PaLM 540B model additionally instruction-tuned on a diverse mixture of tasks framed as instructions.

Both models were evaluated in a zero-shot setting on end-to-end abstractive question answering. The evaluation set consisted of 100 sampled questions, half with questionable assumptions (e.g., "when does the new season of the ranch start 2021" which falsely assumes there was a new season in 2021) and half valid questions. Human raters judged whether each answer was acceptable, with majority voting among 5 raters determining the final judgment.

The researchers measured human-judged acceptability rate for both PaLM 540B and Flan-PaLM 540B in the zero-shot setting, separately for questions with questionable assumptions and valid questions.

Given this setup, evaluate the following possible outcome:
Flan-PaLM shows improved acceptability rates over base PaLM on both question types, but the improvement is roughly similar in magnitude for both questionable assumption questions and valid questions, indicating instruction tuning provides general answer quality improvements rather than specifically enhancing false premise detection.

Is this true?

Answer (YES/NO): NO